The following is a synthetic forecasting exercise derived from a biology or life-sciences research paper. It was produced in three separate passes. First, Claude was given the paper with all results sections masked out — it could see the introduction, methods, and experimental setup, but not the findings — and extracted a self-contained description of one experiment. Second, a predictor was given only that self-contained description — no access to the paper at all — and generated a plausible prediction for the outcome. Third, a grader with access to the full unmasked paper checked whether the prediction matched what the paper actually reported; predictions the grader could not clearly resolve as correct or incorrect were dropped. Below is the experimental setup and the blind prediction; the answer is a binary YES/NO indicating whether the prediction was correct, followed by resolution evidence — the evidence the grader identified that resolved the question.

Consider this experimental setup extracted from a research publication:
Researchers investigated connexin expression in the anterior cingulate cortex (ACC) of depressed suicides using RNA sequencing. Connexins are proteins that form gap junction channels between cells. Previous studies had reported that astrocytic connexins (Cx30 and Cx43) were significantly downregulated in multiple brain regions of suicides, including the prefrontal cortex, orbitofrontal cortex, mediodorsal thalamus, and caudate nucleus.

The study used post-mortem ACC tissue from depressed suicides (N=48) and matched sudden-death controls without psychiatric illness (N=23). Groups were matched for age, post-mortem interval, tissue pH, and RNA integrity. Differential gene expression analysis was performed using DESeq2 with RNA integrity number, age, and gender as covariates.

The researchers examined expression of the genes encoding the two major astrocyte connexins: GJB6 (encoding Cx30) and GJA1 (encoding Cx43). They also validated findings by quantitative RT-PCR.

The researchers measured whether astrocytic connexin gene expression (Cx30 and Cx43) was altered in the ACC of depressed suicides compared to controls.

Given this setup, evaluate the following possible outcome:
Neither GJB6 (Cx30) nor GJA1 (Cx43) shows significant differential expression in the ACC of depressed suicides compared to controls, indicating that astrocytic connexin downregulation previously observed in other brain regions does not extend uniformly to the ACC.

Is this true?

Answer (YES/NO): YES